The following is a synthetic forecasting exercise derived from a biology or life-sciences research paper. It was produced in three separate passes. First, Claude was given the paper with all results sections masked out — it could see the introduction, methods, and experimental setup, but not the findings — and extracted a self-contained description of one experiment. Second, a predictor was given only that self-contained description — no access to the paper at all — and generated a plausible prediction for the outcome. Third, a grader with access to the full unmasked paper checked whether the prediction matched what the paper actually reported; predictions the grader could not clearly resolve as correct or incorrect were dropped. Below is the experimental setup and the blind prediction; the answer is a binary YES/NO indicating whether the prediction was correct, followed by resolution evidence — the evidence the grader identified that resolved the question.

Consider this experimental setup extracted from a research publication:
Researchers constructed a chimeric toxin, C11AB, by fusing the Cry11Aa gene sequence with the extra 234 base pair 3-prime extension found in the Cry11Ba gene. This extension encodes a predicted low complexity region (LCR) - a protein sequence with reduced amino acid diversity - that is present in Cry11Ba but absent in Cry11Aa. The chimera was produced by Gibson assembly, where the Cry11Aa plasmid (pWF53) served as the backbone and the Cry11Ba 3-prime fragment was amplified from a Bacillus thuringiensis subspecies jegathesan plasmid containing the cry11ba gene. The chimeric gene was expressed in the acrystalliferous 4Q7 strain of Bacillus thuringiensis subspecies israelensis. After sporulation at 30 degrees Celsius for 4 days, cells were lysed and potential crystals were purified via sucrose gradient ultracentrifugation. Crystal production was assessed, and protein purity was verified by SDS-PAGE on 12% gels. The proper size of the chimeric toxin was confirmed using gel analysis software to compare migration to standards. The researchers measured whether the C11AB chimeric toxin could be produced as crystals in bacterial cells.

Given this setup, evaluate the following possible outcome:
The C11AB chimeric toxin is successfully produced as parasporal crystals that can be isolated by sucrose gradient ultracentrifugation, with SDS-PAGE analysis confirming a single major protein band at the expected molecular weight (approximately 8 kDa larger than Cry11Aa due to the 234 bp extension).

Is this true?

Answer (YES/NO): NO